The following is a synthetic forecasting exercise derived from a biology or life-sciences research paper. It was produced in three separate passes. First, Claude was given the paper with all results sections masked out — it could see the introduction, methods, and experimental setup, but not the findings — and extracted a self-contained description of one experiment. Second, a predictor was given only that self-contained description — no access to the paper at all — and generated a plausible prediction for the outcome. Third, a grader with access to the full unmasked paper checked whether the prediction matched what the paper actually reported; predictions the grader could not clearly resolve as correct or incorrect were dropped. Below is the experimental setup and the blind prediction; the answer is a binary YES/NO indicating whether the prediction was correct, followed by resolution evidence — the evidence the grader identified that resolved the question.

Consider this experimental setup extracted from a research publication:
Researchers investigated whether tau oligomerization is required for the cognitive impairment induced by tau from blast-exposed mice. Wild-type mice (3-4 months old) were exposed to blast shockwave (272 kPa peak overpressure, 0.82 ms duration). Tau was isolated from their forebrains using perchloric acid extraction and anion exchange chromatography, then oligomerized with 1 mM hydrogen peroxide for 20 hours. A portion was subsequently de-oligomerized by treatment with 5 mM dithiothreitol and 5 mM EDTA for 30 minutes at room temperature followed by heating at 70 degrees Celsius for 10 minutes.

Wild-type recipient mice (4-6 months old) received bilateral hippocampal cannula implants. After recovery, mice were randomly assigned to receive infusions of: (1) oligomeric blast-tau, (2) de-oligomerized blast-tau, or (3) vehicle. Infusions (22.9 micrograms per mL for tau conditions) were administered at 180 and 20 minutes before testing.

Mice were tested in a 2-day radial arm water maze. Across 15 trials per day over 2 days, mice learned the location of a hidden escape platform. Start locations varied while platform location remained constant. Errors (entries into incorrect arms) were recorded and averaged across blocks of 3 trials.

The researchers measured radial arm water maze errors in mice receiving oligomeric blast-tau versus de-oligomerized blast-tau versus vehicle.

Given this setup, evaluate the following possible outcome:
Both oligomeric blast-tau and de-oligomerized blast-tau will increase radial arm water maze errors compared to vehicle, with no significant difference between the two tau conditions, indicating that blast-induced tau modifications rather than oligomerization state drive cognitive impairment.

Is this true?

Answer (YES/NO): NO